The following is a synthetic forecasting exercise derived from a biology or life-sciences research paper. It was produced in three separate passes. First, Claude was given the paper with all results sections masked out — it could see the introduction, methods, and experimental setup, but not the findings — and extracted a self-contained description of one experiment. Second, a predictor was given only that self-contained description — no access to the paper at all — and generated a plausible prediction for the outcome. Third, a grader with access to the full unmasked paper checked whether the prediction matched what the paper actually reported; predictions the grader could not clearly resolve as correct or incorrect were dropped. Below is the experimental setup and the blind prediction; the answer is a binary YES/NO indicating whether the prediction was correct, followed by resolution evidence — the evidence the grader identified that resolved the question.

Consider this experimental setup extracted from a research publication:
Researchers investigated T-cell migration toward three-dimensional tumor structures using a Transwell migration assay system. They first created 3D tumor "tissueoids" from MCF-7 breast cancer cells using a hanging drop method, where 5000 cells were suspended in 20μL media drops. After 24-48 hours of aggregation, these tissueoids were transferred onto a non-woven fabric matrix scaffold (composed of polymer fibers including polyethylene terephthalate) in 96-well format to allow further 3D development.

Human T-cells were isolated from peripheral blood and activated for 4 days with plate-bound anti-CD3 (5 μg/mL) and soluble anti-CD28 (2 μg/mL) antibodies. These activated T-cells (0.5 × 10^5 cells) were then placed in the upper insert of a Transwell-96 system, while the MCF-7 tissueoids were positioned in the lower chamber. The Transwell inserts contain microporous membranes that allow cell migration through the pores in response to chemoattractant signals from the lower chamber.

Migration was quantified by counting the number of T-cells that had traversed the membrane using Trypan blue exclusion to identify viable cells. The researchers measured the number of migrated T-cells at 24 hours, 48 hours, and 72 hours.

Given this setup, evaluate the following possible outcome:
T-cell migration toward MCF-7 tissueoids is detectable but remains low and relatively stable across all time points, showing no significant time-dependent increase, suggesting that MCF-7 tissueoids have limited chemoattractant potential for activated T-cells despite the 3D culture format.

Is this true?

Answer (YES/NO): NO